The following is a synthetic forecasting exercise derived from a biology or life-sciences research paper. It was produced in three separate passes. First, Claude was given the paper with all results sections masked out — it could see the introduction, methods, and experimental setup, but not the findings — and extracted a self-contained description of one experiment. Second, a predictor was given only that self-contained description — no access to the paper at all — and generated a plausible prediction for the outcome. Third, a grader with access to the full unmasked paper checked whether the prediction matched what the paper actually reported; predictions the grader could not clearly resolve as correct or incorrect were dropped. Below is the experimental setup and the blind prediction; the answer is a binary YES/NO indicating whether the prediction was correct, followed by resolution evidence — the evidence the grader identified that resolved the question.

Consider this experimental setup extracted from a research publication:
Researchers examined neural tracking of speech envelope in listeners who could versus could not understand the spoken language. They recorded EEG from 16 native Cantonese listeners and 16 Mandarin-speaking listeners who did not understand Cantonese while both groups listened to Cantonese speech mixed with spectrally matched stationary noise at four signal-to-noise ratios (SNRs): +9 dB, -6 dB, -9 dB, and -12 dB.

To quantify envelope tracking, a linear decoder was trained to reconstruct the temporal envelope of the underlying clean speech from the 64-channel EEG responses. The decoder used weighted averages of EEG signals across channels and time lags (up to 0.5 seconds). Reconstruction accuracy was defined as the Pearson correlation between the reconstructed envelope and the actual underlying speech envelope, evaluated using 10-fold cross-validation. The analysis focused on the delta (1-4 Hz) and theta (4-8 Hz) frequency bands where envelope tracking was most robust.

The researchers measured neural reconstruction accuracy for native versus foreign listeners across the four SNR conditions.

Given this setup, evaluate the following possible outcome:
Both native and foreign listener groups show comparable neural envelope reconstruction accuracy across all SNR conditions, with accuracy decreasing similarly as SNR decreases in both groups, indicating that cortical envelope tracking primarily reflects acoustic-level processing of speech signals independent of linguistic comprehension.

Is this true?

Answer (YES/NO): NO